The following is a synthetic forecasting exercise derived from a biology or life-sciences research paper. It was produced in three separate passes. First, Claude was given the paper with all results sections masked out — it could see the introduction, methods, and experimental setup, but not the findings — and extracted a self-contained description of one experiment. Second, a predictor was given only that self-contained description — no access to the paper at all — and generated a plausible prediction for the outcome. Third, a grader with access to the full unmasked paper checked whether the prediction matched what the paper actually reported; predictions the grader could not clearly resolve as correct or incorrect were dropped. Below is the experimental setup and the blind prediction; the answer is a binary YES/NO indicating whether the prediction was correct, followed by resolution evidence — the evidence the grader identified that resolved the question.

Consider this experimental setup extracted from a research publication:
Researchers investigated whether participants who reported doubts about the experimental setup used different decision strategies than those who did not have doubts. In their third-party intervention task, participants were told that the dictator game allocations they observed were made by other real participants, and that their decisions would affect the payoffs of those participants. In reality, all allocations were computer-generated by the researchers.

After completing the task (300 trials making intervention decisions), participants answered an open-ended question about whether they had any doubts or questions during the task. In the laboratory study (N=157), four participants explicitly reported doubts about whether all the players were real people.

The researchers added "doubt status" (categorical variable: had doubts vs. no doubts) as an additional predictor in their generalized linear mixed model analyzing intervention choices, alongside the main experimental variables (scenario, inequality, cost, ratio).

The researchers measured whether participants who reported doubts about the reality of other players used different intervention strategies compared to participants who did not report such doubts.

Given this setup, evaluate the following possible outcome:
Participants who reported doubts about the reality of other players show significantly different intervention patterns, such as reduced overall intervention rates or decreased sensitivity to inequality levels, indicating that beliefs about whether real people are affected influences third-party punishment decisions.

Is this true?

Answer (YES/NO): NO